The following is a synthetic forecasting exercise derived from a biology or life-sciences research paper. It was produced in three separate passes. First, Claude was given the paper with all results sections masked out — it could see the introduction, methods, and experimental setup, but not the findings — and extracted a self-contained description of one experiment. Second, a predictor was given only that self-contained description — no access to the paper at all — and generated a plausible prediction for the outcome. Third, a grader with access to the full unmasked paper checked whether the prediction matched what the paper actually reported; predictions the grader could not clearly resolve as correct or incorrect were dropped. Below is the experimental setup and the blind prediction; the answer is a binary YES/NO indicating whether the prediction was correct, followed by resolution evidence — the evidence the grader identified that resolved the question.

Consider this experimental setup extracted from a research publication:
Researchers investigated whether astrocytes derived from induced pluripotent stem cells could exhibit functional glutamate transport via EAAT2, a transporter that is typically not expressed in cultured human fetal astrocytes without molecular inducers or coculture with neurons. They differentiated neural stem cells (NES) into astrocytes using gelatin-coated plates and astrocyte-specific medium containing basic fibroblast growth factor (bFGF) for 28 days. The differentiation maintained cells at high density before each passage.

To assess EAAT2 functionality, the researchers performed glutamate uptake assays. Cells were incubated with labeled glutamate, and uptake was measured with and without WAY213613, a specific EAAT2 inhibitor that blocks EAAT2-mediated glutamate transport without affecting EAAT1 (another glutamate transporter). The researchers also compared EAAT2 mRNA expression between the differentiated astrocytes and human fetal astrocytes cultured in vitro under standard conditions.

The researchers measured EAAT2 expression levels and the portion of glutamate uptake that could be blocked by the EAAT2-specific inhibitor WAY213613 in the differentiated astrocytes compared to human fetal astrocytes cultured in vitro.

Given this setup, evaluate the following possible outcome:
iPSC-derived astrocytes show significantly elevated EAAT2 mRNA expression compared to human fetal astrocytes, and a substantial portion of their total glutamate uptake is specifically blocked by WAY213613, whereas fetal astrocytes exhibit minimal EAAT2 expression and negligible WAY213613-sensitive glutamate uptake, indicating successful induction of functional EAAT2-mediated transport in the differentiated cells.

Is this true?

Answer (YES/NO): YES